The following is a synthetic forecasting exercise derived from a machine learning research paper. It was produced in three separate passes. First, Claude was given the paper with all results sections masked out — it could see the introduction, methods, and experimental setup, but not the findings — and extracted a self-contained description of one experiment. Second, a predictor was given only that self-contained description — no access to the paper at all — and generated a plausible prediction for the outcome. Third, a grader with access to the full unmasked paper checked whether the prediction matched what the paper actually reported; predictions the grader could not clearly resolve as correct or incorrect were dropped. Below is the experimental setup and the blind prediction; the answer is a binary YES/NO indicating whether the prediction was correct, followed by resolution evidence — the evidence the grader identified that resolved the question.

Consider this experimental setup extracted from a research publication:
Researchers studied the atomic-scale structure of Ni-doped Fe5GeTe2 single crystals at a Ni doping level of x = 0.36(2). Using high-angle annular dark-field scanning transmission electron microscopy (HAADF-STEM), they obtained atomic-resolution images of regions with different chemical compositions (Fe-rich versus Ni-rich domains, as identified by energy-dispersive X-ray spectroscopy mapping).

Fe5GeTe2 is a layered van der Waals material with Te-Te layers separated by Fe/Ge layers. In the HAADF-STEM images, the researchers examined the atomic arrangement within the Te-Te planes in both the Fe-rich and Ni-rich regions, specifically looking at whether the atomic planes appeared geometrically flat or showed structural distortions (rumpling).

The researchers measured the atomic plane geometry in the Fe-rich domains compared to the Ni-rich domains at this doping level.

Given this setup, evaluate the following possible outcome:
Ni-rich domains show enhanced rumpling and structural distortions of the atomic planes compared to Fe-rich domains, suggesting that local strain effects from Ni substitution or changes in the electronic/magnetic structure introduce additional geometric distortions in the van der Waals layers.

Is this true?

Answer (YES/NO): YES